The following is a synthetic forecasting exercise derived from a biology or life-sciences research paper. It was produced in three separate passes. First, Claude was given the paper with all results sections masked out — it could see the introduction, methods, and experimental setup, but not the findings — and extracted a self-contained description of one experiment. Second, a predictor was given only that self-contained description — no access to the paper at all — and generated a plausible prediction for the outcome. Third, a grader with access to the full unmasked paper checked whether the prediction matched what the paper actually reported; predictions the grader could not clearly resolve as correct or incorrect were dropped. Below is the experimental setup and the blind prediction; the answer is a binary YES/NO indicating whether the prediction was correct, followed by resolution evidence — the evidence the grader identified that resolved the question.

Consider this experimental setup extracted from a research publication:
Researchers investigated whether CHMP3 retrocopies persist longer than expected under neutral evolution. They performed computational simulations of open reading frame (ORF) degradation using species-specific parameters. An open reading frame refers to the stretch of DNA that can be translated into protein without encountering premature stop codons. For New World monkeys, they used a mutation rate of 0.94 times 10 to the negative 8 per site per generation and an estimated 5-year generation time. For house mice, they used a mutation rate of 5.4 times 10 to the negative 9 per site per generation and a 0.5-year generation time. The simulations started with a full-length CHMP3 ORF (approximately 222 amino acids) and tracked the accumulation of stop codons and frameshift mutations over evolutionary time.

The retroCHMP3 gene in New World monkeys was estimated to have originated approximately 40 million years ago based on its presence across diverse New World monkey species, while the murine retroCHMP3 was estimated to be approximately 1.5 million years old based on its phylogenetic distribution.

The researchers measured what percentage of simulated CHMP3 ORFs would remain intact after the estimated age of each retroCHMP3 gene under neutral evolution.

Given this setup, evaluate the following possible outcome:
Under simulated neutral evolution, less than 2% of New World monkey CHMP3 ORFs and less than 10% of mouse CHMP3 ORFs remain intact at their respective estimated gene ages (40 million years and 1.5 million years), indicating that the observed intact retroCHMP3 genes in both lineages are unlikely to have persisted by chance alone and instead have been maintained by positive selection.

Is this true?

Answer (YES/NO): NO